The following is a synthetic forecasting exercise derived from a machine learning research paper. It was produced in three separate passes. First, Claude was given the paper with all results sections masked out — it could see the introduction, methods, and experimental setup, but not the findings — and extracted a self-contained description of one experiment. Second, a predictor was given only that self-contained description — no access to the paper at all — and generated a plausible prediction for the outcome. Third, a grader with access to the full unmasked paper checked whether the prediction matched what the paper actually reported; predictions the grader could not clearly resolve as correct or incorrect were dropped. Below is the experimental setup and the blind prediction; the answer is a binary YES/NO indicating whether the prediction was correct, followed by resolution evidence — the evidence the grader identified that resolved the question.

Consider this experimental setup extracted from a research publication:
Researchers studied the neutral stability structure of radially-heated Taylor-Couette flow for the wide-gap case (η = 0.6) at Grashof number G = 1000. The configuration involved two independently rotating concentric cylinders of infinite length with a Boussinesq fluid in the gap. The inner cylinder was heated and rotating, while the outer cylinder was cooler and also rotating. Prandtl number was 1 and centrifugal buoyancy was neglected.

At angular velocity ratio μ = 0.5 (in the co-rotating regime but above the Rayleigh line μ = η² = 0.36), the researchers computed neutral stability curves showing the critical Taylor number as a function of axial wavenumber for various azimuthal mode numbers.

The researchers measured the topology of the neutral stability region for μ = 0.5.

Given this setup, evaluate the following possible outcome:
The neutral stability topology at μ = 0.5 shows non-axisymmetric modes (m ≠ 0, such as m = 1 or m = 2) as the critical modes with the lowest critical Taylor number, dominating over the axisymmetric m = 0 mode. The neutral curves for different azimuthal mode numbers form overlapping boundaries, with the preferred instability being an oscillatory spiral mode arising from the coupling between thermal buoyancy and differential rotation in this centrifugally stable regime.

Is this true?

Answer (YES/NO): NO